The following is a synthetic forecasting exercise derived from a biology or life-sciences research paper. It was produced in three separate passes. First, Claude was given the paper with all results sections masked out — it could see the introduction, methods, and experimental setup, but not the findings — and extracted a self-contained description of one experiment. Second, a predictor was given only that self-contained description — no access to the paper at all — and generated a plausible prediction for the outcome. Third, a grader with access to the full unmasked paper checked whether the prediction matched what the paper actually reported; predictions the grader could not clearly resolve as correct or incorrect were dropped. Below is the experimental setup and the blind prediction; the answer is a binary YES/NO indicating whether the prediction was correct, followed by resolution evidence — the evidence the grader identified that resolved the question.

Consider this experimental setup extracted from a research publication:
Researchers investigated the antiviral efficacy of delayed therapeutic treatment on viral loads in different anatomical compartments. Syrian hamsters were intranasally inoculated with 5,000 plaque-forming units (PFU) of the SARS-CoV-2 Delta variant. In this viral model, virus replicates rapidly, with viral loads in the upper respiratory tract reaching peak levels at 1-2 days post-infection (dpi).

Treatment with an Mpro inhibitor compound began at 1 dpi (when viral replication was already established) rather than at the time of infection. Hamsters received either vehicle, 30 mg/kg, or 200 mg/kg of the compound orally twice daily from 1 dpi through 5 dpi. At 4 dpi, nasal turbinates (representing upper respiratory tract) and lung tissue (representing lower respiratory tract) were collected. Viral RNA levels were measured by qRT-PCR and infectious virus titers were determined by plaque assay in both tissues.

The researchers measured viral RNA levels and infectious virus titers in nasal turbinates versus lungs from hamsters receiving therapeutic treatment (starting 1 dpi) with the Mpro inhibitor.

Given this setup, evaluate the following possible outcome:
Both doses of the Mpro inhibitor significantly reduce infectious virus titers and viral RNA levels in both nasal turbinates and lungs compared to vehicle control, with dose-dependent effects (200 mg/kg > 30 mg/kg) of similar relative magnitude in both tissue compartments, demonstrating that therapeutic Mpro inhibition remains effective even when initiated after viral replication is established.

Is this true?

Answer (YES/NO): NO